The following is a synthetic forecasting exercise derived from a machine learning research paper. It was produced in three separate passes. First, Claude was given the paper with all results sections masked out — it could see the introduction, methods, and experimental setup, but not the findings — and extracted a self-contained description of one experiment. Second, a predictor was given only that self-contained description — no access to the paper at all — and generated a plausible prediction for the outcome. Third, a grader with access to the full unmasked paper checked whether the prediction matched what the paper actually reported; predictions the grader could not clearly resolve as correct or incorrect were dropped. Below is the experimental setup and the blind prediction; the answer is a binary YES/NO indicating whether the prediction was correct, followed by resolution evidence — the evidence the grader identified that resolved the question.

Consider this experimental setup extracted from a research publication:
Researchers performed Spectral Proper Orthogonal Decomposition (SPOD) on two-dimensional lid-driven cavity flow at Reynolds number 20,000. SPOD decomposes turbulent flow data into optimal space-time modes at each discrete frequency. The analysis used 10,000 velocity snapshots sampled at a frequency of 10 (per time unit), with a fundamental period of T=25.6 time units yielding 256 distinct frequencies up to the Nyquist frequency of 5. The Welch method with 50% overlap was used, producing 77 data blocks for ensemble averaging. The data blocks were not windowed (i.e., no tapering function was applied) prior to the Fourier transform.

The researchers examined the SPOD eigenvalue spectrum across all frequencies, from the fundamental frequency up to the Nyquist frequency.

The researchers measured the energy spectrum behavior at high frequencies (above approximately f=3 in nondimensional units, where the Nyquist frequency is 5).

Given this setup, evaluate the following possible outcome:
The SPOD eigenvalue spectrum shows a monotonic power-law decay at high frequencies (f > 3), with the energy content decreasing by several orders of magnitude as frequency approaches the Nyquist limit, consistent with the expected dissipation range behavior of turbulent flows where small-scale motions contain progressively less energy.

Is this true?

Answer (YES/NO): NO